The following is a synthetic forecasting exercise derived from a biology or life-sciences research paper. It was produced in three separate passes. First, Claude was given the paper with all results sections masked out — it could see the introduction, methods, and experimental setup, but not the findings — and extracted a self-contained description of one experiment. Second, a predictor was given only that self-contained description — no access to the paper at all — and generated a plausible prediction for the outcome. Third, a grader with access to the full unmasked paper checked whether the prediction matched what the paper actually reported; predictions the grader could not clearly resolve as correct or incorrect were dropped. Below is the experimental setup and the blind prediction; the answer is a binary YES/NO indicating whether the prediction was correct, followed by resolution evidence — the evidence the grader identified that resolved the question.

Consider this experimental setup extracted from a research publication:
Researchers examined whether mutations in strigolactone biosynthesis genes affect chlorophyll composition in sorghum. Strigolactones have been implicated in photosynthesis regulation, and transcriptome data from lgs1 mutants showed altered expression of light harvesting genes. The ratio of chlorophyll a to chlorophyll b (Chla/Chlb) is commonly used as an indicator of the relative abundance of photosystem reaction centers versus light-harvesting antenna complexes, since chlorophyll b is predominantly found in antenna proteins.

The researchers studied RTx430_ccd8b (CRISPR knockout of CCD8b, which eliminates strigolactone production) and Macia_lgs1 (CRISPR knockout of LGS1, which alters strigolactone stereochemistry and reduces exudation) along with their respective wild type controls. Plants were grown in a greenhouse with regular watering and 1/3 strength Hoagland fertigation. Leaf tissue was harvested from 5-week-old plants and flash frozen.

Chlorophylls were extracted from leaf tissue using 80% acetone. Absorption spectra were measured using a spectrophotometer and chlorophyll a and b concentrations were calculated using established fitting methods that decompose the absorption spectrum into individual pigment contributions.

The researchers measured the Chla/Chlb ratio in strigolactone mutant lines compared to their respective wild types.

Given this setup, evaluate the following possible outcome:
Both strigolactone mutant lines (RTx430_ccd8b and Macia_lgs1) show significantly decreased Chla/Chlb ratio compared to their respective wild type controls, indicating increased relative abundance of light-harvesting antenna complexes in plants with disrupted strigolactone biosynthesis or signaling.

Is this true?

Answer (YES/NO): NO